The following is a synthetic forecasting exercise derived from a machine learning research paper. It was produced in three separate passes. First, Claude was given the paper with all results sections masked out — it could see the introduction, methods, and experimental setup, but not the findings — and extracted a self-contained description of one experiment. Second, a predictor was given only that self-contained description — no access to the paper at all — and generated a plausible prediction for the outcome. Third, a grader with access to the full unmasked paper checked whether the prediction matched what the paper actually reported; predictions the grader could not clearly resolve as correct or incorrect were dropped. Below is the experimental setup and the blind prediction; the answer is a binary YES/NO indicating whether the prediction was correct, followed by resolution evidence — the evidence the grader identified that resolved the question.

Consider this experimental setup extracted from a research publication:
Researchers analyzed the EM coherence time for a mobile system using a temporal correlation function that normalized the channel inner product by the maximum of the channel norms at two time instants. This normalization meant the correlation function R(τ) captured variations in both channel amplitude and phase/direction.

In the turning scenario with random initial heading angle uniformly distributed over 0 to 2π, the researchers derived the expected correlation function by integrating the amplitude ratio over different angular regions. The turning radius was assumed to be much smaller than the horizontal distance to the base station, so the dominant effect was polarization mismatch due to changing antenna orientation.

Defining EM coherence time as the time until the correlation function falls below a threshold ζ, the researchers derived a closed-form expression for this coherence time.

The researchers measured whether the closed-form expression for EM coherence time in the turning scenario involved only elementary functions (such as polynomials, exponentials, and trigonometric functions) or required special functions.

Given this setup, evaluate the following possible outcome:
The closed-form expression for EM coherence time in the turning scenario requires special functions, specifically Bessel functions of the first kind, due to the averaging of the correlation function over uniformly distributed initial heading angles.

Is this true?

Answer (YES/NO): NO